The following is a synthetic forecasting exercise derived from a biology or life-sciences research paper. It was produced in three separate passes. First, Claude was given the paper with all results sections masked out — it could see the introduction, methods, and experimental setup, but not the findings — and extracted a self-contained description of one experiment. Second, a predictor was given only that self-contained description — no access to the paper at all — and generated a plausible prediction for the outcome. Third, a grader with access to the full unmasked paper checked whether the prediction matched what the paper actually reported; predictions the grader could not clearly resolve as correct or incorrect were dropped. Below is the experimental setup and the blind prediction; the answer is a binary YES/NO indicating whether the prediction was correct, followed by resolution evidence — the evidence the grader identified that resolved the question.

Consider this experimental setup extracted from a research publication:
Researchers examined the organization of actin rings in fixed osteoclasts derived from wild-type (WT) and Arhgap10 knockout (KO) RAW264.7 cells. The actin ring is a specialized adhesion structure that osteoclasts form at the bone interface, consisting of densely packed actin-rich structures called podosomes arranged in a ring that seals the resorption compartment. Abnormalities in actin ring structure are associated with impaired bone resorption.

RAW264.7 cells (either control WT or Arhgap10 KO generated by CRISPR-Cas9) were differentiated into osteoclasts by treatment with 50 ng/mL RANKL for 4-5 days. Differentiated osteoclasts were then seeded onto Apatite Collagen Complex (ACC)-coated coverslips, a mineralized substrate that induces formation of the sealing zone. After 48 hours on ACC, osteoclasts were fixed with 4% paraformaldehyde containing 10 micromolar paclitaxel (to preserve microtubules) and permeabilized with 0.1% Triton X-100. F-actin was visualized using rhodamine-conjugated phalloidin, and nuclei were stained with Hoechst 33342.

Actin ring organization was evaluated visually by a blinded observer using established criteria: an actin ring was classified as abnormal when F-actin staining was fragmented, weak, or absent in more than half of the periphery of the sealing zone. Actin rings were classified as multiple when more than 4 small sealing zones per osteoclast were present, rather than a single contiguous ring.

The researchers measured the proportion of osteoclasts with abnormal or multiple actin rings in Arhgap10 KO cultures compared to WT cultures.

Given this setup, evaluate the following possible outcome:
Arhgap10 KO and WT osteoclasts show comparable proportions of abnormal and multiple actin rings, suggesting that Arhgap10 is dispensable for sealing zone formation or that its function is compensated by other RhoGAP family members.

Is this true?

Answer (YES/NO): NO